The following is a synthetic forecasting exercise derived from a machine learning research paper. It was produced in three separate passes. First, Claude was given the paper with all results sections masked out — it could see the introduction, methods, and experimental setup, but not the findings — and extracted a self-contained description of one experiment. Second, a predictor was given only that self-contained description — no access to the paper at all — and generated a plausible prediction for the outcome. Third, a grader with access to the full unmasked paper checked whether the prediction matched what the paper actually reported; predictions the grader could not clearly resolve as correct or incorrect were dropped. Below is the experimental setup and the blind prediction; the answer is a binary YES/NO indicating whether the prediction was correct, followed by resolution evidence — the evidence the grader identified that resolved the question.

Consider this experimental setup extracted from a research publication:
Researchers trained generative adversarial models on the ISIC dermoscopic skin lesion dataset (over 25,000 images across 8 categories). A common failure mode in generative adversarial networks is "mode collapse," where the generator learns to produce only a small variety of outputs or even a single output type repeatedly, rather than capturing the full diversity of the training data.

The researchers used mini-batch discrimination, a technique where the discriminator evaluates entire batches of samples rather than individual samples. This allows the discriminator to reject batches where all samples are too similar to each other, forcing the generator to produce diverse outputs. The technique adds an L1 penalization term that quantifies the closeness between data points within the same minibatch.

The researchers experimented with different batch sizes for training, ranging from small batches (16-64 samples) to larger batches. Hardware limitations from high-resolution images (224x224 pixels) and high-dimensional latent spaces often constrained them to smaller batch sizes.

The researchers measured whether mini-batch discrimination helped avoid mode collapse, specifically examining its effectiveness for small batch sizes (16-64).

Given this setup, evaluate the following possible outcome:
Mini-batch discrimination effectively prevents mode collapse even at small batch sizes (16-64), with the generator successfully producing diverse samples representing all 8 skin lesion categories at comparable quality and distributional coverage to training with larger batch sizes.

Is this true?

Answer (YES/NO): NO